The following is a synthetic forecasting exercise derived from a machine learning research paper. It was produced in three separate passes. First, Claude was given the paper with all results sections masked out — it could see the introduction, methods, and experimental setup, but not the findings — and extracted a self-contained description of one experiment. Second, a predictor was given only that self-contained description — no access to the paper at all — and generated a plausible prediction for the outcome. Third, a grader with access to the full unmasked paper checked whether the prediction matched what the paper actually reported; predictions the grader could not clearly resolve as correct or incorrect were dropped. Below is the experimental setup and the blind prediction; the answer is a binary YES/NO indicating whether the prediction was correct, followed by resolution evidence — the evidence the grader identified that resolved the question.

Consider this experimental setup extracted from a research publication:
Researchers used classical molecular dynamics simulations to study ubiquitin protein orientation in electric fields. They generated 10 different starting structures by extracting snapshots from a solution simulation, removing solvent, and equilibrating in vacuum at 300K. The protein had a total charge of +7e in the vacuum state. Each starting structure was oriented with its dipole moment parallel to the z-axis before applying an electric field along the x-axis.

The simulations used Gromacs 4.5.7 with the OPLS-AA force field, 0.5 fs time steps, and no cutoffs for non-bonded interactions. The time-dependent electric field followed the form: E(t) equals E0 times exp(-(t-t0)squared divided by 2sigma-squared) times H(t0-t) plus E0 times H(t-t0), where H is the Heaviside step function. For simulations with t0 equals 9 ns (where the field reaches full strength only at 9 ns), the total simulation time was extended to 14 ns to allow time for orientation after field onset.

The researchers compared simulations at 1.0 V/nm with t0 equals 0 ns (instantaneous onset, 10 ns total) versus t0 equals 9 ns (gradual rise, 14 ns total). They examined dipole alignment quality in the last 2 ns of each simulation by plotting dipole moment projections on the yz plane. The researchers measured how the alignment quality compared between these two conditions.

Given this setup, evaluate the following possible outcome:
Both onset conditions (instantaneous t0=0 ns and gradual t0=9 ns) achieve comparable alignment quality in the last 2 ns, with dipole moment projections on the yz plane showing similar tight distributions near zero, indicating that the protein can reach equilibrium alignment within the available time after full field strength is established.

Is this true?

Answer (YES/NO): YES